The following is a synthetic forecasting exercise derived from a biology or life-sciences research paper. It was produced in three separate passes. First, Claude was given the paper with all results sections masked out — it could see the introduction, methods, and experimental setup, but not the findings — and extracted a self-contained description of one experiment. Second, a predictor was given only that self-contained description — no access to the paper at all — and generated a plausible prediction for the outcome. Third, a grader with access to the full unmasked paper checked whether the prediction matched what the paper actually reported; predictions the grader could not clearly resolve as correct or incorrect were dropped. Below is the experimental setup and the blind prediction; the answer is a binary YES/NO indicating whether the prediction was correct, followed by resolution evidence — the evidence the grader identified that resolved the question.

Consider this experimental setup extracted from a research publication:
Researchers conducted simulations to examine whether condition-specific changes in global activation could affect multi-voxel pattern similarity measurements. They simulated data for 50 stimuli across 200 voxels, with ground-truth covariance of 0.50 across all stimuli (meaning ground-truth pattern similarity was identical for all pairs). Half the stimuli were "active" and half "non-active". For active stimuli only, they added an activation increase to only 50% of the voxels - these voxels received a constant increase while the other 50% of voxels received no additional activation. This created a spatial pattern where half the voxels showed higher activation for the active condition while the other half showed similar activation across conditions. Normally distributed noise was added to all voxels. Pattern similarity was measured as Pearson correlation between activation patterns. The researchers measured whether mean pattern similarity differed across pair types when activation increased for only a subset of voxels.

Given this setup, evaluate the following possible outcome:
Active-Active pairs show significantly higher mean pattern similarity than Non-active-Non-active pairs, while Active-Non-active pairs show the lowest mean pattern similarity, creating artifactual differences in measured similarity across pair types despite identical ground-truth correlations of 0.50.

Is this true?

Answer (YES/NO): YES